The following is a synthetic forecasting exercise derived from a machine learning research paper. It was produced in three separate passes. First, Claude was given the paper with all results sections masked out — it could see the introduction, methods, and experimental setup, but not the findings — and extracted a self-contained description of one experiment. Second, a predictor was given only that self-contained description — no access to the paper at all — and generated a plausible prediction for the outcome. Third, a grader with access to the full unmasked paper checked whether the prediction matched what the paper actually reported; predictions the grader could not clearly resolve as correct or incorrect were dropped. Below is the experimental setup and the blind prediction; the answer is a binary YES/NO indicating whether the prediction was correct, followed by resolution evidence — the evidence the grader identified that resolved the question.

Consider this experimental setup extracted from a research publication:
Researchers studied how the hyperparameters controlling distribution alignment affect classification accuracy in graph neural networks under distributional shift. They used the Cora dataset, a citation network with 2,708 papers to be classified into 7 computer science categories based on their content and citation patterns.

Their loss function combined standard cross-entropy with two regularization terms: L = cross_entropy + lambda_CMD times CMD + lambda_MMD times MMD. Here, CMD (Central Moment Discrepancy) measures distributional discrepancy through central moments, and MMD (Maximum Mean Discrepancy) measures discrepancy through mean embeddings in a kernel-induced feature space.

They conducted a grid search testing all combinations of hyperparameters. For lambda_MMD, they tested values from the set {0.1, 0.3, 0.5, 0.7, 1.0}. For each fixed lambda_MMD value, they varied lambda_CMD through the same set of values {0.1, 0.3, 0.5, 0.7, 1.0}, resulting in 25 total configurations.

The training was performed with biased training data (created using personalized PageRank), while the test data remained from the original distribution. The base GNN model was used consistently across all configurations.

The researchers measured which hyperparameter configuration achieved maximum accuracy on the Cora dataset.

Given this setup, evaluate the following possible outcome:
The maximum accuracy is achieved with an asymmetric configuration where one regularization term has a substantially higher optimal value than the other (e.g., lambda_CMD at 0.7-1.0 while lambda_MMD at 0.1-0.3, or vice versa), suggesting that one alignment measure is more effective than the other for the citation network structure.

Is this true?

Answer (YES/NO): NO